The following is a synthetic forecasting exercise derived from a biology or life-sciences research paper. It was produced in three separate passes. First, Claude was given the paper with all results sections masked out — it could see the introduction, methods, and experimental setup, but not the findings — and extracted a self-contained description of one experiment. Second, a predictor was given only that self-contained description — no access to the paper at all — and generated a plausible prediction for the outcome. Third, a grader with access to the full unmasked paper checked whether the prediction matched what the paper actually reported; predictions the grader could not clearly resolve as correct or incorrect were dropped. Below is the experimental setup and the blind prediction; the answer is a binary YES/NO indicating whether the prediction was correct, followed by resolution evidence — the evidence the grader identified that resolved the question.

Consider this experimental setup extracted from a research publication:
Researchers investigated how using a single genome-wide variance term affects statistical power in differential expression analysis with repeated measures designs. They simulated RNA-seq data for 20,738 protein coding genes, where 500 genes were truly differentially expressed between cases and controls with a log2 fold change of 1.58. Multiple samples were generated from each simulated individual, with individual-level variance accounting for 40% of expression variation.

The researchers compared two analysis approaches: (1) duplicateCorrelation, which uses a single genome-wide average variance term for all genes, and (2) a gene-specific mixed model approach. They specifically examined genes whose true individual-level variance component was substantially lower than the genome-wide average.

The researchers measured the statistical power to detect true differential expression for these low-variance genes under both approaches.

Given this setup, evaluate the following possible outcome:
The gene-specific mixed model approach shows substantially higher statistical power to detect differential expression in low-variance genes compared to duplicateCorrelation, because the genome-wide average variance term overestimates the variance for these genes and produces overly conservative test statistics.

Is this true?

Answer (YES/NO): YES